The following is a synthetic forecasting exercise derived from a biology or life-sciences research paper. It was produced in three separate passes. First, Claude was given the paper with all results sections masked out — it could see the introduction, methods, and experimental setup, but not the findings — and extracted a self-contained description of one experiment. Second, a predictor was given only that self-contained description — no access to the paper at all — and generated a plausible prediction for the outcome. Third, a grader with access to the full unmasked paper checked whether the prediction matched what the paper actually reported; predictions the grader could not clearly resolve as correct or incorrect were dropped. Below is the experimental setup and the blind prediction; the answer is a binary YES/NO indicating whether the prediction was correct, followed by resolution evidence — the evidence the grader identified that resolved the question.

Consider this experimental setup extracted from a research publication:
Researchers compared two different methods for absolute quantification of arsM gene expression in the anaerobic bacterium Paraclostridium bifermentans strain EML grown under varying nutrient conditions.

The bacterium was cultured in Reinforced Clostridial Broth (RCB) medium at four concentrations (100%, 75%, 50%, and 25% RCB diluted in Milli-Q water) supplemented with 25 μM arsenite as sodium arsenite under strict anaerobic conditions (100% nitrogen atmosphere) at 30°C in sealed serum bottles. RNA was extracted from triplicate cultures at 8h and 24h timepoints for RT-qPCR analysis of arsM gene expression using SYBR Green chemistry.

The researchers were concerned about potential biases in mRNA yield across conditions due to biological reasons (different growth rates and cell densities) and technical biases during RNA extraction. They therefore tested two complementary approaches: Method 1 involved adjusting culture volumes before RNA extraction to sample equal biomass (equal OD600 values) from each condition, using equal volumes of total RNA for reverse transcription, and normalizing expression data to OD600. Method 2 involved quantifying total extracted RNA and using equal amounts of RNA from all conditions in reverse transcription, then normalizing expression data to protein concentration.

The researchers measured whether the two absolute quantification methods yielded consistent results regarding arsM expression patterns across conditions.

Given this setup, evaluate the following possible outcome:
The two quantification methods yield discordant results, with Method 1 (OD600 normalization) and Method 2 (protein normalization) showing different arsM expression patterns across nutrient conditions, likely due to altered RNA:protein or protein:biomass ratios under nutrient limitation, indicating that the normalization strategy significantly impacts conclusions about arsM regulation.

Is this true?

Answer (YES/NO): NO